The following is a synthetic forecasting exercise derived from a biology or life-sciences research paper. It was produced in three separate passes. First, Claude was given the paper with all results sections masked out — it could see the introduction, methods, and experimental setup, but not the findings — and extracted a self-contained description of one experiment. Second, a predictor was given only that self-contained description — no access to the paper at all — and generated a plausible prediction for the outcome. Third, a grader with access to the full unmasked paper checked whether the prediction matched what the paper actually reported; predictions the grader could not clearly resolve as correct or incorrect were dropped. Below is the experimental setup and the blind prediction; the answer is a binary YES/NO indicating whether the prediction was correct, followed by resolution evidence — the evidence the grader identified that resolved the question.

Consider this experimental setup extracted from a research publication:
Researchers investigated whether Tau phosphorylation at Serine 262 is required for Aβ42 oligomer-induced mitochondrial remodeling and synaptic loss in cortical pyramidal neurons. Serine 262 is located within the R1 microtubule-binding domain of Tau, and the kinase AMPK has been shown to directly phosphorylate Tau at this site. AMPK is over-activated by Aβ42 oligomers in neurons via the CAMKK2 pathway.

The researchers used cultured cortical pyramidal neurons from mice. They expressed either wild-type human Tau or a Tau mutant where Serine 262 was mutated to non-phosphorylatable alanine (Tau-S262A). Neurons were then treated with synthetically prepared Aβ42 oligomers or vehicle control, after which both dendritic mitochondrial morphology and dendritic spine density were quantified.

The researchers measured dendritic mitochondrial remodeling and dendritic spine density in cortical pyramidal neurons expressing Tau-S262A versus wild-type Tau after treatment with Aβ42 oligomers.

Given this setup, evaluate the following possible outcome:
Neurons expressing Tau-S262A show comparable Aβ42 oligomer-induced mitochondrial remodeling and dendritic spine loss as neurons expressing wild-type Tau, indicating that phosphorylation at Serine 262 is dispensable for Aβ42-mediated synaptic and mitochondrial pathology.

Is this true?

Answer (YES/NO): NO